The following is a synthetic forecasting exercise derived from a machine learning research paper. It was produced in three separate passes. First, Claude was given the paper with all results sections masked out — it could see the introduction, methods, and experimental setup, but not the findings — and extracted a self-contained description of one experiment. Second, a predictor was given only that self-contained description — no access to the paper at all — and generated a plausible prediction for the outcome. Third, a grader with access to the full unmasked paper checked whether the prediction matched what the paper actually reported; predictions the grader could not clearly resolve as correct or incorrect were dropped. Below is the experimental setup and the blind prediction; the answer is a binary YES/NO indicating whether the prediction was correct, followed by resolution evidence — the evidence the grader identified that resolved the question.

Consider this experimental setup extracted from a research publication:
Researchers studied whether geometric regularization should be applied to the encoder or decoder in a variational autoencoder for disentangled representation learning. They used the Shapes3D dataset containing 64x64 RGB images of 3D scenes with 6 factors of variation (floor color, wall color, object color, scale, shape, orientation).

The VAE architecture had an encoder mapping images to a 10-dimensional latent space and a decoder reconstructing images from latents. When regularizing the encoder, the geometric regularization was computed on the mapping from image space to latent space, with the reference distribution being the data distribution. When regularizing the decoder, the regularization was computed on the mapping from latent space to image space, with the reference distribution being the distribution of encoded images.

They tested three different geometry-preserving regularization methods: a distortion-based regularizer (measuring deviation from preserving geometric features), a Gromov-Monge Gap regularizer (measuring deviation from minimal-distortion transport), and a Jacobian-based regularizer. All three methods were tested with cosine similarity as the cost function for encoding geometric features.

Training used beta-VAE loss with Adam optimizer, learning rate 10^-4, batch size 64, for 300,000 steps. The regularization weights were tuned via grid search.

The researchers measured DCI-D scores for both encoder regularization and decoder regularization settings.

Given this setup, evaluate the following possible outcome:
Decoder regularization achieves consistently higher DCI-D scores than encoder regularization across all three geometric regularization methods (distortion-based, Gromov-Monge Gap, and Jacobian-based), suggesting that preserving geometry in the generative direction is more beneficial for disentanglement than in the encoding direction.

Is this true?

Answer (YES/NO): YES